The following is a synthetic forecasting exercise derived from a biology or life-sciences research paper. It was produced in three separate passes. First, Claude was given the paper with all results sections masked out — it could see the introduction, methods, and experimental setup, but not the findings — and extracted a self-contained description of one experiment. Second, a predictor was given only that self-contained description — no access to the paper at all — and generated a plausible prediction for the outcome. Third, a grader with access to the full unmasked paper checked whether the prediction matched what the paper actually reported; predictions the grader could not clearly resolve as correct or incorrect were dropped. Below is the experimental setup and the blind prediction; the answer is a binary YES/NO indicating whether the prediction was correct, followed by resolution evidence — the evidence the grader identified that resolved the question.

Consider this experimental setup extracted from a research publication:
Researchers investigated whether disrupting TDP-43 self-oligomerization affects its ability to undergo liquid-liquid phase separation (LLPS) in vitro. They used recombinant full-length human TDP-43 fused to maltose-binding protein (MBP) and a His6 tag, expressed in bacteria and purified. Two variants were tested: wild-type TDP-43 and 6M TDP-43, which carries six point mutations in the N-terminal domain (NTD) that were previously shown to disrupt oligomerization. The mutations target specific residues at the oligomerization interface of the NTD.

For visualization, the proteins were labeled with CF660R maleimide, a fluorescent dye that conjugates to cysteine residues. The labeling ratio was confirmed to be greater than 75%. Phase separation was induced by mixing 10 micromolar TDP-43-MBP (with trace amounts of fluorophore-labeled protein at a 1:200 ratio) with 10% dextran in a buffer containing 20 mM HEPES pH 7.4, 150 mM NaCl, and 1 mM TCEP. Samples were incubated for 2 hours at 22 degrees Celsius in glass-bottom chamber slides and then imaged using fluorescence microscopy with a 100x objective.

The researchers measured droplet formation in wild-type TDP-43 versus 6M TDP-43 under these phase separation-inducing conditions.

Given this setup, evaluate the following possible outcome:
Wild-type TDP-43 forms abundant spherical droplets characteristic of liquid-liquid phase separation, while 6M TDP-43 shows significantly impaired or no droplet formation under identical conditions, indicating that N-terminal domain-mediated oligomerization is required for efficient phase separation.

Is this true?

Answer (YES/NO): YES